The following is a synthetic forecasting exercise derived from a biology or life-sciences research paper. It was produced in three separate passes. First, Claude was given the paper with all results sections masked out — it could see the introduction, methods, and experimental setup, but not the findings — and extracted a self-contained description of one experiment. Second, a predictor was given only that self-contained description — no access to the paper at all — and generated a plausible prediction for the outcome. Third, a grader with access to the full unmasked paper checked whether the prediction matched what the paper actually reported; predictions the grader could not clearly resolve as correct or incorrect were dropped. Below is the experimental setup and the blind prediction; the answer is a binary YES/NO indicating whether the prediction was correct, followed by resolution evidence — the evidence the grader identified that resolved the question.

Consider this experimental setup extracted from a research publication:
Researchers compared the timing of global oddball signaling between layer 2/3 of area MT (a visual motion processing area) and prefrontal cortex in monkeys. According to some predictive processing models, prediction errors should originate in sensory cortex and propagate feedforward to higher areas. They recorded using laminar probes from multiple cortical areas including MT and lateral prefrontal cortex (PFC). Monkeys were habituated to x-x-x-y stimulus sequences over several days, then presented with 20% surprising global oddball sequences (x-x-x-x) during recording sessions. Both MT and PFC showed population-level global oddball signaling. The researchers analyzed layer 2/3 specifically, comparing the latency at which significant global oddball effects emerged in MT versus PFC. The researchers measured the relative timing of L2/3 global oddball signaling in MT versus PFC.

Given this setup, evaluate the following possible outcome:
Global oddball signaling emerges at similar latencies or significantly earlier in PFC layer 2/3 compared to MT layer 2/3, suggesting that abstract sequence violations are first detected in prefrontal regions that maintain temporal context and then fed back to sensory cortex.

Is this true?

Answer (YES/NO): YES